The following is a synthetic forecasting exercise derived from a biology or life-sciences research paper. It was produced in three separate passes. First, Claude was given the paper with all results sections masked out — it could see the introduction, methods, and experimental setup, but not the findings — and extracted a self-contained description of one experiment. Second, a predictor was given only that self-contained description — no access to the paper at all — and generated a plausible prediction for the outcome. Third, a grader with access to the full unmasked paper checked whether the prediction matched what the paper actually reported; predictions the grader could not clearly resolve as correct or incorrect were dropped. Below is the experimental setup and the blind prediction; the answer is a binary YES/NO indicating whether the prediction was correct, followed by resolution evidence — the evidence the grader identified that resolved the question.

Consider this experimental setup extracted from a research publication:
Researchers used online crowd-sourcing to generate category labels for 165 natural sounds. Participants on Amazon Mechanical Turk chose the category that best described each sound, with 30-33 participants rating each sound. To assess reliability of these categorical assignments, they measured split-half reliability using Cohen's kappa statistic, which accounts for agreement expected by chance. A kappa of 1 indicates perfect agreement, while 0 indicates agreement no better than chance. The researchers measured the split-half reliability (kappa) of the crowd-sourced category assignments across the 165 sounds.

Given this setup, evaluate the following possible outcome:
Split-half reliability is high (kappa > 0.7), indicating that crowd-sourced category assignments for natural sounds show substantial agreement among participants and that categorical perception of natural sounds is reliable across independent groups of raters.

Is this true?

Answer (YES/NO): YES